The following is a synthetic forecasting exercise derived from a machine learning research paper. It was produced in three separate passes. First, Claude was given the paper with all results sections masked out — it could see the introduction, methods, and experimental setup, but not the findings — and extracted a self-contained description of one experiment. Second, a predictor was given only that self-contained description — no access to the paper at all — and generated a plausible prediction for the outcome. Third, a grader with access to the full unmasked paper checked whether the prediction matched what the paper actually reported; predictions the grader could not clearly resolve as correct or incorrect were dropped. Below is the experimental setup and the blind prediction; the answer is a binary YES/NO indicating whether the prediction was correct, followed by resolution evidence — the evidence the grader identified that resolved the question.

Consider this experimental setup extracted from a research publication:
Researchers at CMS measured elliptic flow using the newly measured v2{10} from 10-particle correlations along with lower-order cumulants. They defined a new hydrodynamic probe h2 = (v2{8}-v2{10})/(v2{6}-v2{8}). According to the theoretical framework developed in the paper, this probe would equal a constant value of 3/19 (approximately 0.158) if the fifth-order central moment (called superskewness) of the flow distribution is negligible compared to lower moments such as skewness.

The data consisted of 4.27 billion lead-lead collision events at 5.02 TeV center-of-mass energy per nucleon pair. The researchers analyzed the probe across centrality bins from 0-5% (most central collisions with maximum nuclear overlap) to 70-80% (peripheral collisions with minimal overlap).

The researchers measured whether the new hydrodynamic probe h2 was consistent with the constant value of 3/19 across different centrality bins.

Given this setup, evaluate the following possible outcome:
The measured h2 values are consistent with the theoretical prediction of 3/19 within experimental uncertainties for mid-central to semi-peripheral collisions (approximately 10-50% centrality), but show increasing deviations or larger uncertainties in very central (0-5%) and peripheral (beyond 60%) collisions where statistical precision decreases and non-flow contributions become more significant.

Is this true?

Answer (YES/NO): NO